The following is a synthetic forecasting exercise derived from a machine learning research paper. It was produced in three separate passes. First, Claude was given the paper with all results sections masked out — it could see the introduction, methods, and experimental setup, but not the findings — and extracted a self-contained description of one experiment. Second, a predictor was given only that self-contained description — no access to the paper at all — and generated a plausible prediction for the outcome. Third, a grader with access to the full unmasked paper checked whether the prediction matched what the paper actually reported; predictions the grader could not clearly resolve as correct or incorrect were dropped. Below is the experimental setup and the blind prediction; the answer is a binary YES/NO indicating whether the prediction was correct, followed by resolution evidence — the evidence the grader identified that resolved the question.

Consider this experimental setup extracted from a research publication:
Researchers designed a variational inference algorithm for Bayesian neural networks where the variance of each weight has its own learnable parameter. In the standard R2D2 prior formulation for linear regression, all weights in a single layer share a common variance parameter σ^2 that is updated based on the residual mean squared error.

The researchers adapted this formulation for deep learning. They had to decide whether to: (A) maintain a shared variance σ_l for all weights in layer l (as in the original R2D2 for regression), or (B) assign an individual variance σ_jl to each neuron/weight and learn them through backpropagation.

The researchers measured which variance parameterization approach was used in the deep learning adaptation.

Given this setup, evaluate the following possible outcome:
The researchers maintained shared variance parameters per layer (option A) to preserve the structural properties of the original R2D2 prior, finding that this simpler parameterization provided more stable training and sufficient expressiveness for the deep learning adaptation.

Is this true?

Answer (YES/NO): NO